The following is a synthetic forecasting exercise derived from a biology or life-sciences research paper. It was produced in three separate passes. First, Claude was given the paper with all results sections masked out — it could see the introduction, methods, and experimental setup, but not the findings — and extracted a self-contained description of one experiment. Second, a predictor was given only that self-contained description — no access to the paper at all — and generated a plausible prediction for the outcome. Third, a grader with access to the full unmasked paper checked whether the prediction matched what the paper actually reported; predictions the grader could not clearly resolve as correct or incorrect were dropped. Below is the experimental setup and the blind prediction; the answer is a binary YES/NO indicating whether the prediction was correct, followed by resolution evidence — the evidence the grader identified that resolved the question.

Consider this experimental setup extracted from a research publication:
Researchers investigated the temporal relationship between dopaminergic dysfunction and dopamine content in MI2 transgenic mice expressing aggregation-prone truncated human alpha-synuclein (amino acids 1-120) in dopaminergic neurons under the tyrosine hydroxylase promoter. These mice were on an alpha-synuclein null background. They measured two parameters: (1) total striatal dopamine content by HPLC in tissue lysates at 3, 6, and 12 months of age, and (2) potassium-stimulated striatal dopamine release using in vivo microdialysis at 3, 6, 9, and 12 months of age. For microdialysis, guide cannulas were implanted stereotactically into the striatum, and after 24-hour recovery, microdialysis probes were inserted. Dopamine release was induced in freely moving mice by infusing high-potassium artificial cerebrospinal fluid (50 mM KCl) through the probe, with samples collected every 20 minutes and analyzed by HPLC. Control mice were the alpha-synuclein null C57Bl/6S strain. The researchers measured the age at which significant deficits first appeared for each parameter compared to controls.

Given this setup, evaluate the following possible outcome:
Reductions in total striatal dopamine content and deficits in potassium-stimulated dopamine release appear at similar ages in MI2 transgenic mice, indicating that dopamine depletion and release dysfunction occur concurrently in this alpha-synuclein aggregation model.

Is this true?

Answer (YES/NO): NO